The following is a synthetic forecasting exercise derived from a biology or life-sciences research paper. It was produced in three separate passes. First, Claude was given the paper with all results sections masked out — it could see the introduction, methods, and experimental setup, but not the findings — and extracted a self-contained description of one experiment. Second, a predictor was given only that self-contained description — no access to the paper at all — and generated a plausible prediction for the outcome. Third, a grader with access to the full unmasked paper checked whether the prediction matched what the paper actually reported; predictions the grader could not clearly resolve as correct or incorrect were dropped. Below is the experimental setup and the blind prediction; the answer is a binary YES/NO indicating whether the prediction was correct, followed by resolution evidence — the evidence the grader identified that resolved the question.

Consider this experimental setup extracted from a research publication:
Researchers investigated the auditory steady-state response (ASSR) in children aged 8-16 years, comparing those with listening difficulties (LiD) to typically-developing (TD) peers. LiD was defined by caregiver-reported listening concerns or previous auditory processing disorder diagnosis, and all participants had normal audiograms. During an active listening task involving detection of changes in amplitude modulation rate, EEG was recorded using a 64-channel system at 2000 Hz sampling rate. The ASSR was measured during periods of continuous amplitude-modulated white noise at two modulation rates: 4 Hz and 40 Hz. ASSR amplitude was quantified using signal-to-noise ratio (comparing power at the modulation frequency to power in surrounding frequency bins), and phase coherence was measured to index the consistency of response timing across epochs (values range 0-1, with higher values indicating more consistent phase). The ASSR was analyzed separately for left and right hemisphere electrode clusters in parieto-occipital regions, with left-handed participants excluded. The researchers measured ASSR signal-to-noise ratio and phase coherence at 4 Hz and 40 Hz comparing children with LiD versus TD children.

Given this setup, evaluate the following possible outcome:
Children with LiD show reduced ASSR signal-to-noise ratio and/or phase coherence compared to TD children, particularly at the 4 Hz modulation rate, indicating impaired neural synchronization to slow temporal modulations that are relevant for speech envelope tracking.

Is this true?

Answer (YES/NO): NO